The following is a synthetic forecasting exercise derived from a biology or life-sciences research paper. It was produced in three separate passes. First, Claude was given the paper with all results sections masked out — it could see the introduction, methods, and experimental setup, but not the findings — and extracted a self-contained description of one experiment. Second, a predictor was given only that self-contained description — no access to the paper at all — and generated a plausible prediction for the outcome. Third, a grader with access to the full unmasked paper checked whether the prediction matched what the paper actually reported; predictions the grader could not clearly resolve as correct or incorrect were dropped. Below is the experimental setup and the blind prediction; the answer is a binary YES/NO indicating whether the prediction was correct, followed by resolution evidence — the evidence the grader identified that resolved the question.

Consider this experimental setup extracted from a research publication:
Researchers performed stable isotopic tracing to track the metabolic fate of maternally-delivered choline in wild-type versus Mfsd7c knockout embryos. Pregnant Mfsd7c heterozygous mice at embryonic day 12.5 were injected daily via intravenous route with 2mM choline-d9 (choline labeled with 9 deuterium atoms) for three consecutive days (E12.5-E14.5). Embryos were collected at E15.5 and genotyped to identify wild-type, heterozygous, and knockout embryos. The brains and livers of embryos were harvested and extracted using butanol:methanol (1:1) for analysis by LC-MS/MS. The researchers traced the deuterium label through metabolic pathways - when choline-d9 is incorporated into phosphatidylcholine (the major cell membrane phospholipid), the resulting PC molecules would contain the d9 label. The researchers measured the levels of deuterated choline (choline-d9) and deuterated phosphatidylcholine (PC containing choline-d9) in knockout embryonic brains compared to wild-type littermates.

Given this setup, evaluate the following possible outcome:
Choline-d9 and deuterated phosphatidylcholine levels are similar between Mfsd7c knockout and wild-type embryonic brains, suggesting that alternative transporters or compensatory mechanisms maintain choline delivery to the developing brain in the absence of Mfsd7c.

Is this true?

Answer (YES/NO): NO